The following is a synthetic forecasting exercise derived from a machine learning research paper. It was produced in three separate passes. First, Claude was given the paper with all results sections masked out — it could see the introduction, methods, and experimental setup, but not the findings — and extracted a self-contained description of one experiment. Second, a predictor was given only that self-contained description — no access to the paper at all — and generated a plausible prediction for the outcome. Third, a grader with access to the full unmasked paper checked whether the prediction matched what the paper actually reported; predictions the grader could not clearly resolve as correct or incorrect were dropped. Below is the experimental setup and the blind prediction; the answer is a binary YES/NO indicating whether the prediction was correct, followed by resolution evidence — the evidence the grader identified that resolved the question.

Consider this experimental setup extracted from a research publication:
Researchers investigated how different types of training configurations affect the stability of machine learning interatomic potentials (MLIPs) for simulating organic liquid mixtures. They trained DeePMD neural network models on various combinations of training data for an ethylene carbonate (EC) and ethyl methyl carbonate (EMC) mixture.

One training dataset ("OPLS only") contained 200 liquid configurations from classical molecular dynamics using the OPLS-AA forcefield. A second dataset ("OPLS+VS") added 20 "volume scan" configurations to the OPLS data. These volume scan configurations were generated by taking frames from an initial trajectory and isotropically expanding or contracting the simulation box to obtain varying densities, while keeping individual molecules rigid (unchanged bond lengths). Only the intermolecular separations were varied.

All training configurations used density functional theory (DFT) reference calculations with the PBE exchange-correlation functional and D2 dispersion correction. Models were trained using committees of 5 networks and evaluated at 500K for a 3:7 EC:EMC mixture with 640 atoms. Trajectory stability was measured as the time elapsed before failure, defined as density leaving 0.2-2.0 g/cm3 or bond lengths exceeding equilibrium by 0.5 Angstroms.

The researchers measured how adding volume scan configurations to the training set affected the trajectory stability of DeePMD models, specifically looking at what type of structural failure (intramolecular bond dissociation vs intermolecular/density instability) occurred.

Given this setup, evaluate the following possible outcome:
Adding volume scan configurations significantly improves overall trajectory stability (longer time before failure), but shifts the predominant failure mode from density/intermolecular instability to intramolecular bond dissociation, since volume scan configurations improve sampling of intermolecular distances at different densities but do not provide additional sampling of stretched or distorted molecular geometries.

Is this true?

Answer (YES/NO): NO